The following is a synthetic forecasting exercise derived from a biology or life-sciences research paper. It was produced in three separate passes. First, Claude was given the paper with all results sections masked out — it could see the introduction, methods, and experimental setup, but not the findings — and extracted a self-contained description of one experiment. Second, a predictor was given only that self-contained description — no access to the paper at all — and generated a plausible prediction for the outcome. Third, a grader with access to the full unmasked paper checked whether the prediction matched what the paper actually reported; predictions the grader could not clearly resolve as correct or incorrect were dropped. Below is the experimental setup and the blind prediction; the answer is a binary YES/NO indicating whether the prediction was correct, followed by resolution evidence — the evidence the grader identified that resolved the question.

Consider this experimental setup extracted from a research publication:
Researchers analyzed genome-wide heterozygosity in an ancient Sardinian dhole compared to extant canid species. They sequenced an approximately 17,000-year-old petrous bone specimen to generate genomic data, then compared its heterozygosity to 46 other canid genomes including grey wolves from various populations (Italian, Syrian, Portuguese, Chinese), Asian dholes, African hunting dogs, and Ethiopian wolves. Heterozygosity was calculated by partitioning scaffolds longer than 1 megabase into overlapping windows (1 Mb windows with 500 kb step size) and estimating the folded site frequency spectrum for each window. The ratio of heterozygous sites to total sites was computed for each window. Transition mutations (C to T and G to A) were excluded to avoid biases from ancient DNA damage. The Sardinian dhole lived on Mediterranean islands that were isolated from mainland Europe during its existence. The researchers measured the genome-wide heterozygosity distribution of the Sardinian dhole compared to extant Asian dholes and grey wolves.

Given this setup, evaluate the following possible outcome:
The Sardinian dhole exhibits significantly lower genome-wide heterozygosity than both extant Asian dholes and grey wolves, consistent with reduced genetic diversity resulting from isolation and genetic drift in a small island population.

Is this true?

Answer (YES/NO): YES